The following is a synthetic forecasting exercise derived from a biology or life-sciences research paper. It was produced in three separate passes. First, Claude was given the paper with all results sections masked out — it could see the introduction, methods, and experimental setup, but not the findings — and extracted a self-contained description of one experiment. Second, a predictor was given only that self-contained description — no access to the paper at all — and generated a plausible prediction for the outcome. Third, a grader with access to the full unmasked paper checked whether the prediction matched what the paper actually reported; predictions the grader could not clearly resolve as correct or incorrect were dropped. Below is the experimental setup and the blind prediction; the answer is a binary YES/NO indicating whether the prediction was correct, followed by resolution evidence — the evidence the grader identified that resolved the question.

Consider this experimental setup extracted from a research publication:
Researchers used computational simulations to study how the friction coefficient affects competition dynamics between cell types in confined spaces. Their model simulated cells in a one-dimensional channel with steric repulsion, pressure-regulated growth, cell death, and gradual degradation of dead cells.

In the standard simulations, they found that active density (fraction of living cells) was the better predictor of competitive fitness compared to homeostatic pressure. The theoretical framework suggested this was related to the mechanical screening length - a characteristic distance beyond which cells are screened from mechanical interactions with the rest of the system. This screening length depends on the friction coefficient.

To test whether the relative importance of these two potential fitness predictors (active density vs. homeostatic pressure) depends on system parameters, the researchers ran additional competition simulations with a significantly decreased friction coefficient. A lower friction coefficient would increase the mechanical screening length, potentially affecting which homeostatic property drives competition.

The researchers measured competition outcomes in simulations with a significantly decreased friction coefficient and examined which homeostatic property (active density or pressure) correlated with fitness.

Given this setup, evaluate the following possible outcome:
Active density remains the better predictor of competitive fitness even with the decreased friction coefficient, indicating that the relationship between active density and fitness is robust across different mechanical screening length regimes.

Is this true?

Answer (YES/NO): NO